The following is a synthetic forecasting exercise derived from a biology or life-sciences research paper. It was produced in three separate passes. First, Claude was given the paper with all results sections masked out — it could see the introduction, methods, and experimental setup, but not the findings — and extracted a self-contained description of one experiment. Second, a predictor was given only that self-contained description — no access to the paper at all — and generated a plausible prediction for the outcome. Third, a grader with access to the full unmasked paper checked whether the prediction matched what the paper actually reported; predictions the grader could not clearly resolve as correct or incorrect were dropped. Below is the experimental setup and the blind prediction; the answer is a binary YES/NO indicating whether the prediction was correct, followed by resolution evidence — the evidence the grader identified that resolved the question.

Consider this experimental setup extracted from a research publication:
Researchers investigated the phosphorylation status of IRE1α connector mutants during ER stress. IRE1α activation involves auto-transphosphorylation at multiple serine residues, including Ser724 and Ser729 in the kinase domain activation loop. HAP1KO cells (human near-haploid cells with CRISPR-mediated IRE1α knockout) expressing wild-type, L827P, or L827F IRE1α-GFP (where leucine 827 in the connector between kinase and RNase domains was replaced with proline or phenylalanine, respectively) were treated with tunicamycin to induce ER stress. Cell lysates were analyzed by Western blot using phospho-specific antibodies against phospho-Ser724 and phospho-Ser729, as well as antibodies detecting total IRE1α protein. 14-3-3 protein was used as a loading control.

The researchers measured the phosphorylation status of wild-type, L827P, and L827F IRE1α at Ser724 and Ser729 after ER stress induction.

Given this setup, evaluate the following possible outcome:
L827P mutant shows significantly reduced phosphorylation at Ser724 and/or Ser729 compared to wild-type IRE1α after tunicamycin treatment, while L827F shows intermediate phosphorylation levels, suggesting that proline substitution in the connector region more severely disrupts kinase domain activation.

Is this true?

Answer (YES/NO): NO